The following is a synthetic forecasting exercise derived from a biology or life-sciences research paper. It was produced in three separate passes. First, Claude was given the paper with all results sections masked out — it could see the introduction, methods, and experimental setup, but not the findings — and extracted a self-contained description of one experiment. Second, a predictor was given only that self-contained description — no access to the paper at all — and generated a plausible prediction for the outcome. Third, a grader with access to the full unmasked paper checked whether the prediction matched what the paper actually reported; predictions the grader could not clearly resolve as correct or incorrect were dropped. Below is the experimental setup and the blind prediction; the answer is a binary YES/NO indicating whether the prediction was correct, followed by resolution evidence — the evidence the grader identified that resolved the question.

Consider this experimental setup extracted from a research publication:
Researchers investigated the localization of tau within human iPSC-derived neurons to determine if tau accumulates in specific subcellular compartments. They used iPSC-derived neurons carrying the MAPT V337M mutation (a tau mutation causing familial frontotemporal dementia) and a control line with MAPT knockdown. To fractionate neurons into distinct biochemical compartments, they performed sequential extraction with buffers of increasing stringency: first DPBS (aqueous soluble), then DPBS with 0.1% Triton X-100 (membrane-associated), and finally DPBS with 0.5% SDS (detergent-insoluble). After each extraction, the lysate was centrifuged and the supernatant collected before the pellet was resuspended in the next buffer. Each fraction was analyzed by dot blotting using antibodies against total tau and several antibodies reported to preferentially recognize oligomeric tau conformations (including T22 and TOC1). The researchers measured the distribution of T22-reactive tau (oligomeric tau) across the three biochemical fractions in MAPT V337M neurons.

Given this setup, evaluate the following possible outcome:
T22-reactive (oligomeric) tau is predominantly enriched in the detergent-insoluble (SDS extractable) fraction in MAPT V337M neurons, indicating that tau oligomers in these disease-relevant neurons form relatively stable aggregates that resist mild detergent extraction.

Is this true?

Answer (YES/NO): NO